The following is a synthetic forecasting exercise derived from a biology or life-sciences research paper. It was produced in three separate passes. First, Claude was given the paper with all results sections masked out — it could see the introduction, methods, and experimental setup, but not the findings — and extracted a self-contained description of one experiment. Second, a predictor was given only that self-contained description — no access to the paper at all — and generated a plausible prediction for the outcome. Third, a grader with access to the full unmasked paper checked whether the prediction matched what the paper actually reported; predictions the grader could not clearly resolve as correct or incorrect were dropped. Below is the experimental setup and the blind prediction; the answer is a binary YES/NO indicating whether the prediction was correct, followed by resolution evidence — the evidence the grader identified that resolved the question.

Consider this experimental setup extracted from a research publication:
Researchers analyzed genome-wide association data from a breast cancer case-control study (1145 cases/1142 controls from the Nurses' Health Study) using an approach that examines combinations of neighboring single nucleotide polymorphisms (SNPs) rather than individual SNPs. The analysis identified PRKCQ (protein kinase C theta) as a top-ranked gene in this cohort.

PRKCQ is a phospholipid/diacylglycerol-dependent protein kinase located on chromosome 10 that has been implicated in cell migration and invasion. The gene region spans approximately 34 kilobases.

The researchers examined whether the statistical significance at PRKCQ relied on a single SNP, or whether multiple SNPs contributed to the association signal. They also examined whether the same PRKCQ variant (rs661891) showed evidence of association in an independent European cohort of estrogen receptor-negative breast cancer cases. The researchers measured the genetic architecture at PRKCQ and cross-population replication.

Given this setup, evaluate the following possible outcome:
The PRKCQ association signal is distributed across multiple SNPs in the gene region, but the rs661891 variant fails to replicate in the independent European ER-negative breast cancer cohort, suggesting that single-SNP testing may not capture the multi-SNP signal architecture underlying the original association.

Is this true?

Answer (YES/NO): NO